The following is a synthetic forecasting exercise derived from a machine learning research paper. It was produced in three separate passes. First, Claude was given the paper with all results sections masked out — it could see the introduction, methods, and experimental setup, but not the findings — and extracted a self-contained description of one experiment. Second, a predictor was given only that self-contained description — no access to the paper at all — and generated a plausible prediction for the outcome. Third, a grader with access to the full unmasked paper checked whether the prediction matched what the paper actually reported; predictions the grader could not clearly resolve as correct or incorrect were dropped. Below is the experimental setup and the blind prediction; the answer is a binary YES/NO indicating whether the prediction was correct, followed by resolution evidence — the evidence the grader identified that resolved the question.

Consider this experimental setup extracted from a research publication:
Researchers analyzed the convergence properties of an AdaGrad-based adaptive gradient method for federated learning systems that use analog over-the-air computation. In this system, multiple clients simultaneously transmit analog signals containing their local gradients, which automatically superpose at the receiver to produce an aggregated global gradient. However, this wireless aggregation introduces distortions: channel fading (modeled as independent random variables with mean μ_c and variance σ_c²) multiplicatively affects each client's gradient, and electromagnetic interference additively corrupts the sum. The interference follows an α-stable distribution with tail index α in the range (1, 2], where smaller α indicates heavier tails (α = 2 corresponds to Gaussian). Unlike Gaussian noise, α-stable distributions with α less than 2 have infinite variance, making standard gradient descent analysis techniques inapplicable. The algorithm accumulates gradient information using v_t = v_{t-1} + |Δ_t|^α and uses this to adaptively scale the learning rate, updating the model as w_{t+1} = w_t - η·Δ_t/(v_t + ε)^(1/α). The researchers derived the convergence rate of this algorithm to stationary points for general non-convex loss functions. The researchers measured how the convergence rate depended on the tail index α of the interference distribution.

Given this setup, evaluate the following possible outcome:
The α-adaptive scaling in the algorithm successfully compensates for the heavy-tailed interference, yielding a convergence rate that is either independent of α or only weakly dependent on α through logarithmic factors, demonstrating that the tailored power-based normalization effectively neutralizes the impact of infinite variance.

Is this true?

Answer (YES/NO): NO